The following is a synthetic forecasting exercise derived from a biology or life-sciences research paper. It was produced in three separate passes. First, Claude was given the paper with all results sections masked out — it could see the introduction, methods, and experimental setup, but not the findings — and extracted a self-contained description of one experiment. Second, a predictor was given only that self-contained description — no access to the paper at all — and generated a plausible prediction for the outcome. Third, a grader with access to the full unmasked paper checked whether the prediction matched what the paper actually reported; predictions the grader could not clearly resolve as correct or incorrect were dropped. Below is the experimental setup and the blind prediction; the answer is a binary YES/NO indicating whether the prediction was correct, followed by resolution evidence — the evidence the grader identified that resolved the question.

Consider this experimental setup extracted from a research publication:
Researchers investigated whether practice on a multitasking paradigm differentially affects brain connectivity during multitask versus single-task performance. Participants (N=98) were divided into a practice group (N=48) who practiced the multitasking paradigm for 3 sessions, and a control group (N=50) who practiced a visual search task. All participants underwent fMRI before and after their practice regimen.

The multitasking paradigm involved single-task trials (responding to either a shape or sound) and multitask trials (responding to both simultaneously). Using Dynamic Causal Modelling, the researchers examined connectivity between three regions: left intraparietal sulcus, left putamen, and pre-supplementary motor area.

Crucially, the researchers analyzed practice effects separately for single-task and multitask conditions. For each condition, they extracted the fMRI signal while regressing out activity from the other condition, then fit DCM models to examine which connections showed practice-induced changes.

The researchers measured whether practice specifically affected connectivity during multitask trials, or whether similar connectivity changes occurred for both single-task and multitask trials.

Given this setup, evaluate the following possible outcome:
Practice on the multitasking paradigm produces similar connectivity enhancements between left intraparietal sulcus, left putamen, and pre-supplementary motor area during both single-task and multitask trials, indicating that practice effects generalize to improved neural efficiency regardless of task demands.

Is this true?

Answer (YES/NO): NO